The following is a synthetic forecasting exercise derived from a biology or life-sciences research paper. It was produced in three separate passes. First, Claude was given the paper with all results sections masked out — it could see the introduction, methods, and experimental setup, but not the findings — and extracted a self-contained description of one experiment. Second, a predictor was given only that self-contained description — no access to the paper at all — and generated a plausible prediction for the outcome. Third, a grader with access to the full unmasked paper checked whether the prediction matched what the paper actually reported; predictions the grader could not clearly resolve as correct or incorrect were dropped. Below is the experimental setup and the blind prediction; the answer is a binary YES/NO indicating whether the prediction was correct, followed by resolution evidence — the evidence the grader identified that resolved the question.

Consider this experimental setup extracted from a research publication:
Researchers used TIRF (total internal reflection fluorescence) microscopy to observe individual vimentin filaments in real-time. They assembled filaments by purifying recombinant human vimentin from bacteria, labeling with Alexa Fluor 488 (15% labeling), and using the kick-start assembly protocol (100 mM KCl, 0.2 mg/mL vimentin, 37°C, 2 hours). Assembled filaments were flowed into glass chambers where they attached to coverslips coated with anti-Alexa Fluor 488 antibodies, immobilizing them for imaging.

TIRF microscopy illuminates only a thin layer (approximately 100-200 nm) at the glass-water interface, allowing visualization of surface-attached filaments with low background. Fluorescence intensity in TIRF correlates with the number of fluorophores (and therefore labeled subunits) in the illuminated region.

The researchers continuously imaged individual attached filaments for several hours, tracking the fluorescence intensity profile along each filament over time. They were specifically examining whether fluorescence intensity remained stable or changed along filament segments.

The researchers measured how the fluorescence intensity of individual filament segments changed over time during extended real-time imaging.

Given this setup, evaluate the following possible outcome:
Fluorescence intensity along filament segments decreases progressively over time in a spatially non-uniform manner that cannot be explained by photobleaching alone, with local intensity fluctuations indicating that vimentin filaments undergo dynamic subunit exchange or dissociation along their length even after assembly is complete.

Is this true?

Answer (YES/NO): NO